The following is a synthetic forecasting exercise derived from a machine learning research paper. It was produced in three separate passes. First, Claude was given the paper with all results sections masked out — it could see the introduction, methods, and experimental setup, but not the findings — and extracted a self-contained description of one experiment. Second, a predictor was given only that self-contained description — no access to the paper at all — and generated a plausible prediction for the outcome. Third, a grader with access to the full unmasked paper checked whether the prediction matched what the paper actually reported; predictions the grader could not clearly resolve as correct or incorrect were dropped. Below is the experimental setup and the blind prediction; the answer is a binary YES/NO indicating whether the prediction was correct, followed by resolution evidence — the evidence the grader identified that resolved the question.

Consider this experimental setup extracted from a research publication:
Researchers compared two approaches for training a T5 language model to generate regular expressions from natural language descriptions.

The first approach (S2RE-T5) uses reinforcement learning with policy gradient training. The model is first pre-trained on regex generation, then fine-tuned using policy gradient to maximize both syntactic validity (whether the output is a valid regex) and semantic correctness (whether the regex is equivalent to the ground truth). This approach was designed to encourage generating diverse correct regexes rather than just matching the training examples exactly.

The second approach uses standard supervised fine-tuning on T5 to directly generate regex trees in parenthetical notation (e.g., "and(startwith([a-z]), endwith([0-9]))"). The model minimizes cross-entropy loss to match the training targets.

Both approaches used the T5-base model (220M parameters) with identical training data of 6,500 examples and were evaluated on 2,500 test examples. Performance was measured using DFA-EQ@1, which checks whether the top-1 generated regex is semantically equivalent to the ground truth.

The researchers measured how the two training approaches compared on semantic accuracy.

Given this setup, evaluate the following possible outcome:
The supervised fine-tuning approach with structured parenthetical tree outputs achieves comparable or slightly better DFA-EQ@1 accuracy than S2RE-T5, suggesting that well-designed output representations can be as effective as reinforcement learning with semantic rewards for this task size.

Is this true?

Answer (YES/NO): NO